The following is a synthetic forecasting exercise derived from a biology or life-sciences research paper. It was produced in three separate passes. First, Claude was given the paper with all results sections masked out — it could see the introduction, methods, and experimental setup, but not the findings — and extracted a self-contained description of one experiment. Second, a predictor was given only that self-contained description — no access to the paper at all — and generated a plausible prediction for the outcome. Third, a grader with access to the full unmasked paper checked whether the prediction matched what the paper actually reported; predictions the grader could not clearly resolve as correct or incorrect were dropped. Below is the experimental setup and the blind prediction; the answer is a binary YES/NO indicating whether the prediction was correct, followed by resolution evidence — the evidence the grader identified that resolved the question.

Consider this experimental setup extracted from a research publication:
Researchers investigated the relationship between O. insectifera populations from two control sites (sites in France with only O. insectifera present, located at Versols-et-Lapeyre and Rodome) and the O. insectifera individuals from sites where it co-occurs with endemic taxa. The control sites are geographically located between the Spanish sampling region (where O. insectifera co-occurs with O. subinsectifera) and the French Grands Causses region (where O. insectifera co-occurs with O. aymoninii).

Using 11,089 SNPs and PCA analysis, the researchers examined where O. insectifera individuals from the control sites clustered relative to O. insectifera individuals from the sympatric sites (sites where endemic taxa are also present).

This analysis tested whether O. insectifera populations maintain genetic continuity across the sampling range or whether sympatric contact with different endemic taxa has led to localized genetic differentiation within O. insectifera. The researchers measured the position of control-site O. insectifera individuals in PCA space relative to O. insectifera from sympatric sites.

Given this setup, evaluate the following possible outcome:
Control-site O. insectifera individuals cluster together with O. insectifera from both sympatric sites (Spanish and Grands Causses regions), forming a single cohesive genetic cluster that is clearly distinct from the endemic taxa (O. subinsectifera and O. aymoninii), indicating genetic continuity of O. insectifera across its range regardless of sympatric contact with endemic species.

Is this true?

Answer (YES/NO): NO